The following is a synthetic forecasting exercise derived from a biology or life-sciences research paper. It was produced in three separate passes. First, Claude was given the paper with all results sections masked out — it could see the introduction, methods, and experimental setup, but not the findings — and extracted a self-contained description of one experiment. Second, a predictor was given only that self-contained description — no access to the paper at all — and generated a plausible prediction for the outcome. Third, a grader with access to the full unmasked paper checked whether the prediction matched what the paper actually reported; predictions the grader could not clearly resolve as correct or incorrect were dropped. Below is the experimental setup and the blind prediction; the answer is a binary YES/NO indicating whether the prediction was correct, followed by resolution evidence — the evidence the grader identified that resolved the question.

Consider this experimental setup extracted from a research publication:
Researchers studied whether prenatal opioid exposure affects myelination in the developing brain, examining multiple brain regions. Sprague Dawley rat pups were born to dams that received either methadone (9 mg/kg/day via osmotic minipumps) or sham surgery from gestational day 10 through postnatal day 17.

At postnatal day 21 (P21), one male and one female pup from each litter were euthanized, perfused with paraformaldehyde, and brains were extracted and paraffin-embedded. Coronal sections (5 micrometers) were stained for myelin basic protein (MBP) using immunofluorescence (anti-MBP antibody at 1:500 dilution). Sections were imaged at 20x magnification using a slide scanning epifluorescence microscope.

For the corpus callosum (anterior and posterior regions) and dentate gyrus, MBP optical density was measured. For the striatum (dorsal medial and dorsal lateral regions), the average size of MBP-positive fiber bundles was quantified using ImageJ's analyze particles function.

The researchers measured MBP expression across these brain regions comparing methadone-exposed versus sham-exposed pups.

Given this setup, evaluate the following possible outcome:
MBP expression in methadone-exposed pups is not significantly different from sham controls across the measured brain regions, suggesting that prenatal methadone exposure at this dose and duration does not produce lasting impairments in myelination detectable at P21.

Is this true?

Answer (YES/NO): NO